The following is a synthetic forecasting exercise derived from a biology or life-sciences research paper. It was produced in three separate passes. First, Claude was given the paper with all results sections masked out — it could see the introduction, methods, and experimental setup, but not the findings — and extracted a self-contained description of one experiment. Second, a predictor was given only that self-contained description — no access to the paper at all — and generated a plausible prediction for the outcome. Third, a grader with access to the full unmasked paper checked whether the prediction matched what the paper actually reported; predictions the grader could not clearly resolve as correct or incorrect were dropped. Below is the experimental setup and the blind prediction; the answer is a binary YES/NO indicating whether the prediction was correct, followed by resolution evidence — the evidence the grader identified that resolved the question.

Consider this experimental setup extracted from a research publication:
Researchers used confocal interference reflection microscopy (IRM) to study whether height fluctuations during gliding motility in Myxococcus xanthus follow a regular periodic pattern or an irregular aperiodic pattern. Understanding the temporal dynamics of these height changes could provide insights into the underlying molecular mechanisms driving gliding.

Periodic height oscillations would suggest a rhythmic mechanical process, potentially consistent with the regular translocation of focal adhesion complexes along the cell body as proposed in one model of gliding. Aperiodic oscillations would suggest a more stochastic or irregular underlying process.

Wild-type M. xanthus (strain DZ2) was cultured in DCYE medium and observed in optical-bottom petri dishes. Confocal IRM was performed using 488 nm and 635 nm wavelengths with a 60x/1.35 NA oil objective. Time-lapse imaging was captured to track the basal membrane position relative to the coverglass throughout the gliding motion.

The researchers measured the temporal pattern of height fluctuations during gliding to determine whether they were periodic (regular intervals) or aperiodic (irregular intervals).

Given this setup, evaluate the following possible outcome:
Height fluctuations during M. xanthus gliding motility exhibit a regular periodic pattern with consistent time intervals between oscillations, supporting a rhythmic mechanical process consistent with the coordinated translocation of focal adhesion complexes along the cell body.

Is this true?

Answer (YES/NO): NO